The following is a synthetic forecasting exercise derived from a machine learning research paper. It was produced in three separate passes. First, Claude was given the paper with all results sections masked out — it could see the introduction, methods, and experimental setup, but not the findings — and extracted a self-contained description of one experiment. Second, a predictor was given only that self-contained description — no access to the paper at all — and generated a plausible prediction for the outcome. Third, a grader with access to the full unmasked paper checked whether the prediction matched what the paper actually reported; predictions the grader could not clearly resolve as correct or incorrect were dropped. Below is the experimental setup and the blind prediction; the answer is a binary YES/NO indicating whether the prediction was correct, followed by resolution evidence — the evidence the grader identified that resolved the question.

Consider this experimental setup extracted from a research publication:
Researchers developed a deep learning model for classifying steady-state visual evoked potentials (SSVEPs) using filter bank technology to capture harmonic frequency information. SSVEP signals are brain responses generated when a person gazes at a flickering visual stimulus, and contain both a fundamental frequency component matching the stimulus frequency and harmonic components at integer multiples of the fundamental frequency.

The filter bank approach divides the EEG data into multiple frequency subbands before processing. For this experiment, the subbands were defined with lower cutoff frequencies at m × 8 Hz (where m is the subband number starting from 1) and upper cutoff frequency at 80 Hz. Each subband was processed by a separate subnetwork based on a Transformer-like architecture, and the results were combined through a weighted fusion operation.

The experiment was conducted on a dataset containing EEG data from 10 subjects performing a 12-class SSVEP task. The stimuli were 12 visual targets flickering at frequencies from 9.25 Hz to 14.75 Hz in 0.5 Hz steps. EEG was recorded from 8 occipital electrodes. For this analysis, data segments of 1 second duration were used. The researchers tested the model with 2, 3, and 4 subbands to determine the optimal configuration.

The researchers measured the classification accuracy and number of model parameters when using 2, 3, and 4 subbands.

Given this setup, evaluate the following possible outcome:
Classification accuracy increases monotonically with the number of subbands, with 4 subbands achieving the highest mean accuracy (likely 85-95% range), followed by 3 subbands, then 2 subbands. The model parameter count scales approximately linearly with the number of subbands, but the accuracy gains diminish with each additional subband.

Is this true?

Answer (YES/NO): NO